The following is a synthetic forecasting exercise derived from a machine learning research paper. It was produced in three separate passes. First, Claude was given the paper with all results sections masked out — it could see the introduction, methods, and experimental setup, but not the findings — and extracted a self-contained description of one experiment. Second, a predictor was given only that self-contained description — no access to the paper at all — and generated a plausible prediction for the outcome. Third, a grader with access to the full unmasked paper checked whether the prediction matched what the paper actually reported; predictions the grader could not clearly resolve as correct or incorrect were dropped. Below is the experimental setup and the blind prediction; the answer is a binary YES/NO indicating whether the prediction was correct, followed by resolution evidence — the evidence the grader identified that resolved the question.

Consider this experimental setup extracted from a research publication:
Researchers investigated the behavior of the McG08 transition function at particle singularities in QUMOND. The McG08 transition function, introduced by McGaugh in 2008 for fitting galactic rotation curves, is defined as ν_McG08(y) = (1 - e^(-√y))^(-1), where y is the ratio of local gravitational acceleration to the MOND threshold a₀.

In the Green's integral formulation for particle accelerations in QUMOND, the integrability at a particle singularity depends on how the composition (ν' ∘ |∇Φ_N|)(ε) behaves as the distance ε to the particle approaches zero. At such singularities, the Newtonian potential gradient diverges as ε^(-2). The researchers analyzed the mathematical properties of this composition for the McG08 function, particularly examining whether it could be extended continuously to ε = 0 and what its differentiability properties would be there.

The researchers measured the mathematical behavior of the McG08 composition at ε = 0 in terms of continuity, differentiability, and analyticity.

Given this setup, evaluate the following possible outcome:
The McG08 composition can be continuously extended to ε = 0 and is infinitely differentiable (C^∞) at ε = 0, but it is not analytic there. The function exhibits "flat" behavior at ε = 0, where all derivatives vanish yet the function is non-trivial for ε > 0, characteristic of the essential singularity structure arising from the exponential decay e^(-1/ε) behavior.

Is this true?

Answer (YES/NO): YES